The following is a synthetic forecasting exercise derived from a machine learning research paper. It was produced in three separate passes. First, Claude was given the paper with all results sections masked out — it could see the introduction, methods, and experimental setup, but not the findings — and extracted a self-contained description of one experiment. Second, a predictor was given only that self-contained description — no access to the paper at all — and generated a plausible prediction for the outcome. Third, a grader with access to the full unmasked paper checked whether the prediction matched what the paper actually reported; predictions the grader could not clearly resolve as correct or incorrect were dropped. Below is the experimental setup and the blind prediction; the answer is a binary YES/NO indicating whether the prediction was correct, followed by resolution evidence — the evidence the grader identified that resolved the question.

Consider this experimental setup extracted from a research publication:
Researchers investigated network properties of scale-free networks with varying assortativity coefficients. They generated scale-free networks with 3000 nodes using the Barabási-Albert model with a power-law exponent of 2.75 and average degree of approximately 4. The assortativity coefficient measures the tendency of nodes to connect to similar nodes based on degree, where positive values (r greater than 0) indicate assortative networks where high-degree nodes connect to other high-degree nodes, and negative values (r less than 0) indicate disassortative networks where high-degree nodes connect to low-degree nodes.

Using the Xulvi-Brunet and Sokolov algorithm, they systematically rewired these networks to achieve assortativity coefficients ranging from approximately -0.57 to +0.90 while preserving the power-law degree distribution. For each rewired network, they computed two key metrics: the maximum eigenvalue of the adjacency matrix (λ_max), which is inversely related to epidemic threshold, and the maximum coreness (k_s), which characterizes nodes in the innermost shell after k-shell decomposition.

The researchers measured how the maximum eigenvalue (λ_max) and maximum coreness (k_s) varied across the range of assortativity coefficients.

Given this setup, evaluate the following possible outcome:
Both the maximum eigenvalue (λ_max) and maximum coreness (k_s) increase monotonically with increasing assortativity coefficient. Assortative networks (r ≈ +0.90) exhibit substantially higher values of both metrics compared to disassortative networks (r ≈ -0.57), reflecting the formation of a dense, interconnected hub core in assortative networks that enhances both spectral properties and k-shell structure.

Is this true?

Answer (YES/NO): NO